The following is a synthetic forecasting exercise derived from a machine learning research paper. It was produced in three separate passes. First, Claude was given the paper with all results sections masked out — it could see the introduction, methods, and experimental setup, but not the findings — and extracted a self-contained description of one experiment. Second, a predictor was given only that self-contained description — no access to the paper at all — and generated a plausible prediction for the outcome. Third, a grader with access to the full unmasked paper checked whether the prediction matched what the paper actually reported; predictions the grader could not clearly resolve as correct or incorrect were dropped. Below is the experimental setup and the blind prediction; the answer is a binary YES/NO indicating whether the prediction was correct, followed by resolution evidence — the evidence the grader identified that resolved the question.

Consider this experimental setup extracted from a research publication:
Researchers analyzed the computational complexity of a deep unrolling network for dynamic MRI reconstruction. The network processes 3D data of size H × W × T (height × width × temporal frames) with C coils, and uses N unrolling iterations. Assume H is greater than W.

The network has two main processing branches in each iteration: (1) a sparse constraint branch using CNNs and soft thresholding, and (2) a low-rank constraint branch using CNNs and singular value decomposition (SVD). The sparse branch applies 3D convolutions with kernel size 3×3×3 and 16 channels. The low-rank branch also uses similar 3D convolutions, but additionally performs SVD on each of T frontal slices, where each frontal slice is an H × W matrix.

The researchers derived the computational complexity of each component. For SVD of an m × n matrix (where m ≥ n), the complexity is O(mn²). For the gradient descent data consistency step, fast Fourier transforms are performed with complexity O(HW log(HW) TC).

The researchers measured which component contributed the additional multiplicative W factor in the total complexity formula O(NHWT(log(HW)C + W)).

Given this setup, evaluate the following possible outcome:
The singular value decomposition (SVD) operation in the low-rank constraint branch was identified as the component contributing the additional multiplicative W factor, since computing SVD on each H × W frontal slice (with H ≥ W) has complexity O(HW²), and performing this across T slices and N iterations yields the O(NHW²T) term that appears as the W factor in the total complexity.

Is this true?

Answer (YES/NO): YES